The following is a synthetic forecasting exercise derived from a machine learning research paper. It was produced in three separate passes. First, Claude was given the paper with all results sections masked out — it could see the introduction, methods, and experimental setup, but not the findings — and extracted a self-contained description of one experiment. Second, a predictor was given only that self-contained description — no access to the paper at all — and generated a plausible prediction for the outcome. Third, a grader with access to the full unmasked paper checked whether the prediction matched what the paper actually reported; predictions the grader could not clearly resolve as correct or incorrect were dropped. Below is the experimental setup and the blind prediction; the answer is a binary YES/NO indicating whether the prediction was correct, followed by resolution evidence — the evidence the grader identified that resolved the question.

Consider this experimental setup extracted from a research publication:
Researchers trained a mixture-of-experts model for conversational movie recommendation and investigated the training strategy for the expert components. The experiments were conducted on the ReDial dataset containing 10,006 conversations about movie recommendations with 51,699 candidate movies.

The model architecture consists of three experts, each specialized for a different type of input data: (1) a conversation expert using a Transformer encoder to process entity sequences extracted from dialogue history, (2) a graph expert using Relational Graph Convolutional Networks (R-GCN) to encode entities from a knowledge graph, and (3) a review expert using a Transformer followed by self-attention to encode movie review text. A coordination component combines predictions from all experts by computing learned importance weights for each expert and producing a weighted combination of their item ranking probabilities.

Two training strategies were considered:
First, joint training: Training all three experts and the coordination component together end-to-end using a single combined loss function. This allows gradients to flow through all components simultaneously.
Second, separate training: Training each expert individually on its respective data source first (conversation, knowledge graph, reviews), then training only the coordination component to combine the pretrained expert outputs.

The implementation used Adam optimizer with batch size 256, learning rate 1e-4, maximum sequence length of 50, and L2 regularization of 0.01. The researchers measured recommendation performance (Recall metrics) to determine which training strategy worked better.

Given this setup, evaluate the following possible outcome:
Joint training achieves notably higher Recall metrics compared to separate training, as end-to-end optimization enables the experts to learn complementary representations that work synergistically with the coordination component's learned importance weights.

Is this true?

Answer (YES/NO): NO